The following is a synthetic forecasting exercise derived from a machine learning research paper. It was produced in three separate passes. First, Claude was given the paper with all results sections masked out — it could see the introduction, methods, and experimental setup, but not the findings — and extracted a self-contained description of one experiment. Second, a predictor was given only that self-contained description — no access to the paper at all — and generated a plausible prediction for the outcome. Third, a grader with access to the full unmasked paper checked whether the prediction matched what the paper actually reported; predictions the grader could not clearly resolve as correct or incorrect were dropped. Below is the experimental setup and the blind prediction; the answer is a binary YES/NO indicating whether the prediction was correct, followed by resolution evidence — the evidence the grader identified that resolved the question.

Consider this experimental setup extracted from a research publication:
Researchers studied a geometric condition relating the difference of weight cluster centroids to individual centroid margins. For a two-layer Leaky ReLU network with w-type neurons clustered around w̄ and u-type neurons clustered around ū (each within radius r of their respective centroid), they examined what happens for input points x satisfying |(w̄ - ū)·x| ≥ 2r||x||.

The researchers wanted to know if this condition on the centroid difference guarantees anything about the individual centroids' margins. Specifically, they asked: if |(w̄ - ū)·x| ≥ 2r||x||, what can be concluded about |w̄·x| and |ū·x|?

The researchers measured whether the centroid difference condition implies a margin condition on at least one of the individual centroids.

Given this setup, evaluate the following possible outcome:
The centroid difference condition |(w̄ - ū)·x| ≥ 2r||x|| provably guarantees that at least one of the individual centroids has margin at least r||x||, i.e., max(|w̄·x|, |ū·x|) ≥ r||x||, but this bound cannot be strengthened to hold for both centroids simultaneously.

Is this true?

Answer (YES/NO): YES